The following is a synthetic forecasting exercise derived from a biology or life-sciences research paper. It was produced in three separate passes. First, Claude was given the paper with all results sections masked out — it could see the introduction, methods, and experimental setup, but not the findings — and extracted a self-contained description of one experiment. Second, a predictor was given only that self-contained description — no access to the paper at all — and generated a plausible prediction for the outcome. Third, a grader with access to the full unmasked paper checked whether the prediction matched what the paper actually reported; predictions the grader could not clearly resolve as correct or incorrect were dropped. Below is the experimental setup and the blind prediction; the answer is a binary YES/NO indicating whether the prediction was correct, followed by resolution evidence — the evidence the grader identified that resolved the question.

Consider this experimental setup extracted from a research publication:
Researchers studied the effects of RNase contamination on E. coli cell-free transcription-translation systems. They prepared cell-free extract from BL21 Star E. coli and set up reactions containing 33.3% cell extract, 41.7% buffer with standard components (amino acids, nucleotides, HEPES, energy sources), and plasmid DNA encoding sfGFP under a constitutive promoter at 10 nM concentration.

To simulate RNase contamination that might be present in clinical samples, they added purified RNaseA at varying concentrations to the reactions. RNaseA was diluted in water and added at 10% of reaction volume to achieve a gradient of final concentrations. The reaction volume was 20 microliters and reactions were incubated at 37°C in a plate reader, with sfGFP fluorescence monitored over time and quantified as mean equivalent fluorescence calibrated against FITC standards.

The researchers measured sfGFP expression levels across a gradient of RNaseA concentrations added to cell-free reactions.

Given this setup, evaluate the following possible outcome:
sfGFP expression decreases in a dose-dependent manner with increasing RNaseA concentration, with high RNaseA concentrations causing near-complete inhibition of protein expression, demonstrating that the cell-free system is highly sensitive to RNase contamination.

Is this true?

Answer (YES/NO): YES